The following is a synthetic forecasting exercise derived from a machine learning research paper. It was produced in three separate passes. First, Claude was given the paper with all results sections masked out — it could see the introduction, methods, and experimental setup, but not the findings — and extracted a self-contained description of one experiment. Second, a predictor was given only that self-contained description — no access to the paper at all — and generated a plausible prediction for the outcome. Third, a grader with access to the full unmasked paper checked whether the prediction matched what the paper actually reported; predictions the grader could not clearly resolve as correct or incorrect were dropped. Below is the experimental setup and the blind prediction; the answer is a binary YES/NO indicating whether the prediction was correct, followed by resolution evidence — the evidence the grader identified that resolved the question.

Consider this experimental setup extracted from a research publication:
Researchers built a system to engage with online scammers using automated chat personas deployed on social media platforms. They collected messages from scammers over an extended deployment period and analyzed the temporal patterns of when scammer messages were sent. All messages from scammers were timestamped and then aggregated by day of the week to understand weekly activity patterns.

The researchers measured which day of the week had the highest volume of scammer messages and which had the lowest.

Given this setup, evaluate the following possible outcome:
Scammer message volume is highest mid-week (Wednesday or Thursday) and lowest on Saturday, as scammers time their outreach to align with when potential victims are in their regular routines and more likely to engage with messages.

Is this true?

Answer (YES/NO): NO